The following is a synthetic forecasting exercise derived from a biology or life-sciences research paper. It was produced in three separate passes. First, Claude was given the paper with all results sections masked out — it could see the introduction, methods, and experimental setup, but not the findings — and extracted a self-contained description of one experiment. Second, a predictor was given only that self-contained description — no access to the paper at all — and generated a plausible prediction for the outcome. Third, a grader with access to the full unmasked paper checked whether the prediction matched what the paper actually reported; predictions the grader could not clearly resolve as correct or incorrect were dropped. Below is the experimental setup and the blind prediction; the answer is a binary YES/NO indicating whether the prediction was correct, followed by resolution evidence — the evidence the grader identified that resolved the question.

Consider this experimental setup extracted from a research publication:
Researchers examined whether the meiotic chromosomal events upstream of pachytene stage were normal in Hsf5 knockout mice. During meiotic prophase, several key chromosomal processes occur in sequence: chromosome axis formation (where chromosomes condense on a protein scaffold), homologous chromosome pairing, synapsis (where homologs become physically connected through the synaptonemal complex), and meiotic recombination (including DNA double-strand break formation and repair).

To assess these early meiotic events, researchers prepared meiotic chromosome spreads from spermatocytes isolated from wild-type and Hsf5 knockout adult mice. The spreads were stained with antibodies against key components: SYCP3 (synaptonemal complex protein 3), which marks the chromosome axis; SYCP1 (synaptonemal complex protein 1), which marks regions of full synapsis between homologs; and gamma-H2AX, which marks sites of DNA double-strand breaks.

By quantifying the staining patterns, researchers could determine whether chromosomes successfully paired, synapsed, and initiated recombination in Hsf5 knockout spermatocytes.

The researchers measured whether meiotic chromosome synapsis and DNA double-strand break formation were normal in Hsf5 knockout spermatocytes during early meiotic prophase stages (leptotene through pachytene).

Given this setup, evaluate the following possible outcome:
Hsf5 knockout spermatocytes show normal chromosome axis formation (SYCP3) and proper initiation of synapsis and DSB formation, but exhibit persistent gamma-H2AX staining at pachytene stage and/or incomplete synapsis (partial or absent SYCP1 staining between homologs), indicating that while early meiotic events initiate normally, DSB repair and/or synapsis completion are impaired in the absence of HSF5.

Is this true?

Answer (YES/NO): NO